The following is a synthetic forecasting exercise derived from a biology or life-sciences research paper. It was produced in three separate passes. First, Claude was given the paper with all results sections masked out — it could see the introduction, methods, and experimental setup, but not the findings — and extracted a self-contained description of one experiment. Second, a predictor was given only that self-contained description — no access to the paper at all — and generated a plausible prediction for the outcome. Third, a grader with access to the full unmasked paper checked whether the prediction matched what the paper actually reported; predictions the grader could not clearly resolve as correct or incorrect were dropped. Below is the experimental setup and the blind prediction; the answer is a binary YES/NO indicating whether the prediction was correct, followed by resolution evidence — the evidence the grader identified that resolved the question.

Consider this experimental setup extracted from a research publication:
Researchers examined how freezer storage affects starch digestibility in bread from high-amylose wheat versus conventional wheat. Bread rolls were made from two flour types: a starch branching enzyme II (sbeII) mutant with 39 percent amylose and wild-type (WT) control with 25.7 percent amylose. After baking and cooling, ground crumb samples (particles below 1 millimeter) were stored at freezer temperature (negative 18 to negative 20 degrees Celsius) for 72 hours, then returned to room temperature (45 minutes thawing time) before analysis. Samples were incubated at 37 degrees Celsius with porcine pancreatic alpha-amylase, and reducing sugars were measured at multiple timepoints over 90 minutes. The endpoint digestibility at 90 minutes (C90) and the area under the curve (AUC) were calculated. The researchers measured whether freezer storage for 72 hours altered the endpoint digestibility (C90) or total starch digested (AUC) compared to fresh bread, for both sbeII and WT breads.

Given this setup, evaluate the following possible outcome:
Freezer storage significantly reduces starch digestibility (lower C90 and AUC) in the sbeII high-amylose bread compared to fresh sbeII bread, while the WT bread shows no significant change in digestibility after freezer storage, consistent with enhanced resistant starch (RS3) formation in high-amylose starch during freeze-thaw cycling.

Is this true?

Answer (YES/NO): NO